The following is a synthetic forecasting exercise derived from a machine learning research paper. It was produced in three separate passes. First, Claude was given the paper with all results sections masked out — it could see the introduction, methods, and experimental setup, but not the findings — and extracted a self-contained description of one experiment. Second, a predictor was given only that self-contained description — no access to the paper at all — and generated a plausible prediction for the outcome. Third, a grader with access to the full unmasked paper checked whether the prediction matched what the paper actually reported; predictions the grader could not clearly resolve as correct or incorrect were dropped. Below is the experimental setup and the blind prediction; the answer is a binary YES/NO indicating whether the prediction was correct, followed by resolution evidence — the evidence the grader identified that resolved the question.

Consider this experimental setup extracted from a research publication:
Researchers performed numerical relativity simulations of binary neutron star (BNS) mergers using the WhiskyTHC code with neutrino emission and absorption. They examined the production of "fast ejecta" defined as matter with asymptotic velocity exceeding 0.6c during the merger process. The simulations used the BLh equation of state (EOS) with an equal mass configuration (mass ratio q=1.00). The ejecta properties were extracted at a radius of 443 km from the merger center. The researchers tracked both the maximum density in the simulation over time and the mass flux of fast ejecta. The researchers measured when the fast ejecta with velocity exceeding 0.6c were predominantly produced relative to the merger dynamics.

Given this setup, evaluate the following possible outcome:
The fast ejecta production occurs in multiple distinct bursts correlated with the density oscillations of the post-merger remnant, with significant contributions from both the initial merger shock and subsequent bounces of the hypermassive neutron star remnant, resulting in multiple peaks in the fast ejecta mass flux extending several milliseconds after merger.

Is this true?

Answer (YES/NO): NO